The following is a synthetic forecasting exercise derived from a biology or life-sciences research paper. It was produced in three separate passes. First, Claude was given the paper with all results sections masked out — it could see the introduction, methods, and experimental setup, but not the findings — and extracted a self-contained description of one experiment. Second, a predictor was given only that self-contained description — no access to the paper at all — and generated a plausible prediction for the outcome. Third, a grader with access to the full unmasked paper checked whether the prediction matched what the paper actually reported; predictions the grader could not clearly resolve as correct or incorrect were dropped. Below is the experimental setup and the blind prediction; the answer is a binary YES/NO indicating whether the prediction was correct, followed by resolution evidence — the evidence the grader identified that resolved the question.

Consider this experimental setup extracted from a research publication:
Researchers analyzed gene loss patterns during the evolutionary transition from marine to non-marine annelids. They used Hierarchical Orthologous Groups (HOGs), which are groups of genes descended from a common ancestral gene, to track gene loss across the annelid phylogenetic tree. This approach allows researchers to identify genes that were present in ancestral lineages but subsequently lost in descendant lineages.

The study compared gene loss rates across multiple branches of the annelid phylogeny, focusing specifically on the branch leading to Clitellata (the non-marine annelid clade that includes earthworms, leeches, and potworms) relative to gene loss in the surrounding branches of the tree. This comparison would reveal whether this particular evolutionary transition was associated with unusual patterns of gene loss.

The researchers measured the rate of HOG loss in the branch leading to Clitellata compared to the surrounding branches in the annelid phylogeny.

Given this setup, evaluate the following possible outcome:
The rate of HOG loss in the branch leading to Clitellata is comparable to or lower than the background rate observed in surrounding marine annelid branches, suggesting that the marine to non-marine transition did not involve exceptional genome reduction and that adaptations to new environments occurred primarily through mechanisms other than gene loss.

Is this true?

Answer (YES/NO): NO